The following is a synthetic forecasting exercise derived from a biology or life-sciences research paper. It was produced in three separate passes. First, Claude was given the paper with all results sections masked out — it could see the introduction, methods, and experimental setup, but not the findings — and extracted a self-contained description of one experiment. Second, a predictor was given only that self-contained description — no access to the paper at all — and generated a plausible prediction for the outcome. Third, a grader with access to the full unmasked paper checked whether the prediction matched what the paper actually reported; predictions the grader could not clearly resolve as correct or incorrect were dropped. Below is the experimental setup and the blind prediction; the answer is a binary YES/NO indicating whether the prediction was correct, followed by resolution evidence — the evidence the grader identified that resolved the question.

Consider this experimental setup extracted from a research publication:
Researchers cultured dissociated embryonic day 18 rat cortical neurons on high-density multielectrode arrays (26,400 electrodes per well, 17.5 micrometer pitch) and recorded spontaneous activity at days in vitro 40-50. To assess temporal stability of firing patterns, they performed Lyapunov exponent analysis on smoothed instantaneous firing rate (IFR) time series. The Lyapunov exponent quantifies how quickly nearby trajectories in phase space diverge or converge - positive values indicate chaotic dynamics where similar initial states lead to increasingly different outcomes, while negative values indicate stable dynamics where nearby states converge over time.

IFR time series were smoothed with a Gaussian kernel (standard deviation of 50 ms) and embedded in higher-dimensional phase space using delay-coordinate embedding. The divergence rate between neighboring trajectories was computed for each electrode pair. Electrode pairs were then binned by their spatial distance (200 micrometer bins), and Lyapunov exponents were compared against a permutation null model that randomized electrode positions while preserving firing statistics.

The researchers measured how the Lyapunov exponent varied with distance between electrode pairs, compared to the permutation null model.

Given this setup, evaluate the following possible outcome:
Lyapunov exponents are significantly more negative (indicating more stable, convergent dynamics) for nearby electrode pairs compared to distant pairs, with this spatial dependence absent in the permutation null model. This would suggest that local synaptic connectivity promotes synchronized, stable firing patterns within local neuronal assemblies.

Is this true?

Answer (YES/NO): NO